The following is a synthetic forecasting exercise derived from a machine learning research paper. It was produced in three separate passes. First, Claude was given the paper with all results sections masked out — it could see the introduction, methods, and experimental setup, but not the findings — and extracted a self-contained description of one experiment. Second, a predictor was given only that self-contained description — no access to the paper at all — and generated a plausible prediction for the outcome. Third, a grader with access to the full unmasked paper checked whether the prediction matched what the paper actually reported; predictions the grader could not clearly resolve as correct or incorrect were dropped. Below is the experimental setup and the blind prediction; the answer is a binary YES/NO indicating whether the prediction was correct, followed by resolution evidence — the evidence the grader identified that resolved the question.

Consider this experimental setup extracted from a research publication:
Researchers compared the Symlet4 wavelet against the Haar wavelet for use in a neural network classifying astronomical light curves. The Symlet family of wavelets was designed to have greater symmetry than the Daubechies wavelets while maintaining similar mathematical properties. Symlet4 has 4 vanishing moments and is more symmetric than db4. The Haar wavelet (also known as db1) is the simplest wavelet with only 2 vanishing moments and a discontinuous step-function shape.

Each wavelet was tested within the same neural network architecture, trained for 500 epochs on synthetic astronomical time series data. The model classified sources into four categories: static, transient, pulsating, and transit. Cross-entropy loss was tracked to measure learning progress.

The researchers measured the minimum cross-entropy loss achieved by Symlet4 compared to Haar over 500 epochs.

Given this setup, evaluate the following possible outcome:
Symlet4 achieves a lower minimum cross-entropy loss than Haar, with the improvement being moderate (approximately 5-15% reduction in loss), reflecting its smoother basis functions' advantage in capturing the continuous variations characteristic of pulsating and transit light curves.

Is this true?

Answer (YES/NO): YES